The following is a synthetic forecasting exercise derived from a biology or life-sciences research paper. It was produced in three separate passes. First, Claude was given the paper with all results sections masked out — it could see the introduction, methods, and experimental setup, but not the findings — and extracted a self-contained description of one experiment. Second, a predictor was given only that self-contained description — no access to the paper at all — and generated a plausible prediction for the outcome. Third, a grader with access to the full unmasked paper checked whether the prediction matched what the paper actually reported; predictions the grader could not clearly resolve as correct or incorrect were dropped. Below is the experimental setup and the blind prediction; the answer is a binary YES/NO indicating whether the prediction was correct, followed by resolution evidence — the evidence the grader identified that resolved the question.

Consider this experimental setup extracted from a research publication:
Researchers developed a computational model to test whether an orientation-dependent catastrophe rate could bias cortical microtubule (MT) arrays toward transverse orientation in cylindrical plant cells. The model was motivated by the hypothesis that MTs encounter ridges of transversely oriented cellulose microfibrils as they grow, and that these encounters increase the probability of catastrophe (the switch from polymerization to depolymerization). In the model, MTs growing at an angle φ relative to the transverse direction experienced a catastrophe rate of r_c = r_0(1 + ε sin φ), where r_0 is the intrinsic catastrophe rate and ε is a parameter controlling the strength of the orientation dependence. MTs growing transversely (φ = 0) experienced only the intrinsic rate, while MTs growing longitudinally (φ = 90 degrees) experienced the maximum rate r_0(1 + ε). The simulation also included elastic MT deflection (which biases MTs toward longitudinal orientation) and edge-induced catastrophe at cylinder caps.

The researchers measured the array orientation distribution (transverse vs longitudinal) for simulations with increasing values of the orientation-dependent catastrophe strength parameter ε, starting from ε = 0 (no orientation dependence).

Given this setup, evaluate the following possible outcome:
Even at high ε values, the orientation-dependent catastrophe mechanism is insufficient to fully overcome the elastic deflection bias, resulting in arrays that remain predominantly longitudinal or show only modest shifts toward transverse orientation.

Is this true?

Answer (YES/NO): NO